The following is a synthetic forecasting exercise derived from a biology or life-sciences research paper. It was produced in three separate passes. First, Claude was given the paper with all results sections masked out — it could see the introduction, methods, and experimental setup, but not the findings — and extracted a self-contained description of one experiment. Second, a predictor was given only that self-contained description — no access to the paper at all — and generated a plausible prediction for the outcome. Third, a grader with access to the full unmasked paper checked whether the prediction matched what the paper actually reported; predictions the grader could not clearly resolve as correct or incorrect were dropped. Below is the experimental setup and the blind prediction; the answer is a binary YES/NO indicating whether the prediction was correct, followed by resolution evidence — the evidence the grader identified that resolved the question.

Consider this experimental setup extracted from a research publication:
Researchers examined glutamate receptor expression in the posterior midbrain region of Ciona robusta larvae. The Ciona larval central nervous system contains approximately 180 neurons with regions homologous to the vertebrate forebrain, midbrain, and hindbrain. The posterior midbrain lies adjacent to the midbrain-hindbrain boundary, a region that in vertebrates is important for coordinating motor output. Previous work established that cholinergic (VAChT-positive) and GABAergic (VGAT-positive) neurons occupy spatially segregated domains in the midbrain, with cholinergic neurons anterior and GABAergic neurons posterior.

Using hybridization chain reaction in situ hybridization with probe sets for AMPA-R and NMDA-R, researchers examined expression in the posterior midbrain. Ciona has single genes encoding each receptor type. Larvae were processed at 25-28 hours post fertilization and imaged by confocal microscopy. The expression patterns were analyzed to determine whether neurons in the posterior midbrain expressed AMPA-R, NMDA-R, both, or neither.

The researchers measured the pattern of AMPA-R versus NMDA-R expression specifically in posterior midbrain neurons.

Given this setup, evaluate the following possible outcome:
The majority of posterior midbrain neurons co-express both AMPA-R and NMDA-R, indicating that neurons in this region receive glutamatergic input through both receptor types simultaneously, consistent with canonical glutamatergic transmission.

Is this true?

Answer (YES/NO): NO